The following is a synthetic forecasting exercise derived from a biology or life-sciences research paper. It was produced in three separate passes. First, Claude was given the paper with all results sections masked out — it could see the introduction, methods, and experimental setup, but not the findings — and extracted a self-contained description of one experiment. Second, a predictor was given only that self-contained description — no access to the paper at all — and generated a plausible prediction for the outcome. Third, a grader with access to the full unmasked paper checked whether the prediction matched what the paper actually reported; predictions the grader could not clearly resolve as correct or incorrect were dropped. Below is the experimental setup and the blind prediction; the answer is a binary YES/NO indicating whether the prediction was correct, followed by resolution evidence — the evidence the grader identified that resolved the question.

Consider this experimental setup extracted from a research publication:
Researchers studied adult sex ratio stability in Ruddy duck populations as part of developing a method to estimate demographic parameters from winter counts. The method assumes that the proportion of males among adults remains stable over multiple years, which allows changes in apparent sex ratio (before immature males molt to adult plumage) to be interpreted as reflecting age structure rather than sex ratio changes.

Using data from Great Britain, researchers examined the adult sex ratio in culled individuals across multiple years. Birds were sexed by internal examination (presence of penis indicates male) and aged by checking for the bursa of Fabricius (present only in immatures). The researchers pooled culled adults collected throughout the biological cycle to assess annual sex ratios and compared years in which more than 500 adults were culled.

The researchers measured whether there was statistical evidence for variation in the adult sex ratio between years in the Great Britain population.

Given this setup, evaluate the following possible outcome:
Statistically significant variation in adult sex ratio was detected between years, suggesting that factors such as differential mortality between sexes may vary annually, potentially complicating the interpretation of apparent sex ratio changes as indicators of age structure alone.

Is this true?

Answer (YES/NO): NO